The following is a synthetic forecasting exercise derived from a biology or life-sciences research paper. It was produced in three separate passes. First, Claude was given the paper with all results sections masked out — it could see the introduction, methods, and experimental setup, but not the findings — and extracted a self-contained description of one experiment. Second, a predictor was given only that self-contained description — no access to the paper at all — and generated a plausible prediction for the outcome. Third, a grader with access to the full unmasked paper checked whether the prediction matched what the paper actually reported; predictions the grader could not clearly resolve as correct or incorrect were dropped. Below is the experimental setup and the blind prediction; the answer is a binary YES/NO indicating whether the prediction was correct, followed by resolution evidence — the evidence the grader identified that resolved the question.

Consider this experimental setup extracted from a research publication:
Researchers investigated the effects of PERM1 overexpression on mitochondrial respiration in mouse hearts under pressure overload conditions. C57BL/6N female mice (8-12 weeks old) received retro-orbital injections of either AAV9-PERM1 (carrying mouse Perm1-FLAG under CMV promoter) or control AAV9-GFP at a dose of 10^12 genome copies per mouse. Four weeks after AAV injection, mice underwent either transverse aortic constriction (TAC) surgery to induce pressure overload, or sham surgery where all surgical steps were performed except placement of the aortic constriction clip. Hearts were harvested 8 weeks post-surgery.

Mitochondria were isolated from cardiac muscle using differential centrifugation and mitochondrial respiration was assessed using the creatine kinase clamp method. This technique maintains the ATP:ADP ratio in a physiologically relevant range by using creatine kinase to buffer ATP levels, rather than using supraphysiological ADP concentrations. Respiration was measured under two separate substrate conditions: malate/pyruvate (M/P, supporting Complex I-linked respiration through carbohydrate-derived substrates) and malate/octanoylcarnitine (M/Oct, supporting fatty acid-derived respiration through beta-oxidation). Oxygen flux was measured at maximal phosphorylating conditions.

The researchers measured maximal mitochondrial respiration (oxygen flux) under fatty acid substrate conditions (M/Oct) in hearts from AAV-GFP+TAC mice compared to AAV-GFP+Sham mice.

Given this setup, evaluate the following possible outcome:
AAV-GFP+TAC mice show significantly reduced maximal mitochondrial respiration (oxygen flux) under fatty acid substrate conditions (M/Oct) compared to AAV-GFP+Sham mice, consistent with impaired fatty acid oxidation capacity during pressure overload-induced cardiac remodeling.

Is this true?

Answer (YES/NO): YES